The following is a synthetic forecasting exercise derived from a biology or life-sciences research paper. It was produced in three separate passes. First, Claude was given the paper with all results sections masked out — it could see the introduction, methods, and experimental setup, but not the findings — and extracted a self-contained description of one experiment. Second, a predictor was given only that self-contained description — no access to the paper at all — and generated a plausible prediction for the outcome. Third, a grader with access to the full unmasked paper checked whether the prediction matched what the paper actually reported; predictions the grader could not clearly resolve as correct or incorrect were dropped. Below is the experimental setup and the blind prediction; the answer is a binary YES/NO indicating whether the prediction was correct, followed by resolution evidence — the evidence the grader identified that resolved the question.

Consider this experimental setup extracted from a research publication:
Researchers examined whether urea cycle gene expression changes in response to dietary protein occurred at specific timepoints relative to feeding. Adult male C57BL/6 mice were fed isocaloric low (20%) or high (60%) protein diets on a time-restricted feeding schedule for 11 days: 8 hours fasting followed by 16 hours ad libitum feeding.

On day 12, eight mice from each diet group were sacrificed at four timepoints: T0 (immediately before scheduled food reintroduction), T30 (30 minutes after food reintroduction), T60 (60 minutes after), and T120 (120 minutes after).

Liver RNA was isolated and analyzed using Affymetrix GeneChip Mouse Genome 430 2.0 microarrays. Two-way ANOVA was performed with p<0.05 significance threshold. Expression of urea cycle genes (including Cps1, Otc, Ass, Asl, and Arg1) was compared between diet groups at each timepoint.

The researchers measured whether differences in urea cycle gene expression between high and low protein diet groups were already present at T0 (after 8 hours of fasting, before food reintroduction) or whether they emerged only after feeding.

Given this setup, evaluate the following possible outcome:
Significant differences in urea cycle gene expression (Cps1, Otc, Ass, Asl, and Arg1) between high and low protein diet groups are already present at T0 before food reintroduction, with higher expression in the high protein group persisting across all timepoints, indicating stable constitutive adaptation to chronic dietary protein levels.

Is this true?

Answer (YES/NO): NO